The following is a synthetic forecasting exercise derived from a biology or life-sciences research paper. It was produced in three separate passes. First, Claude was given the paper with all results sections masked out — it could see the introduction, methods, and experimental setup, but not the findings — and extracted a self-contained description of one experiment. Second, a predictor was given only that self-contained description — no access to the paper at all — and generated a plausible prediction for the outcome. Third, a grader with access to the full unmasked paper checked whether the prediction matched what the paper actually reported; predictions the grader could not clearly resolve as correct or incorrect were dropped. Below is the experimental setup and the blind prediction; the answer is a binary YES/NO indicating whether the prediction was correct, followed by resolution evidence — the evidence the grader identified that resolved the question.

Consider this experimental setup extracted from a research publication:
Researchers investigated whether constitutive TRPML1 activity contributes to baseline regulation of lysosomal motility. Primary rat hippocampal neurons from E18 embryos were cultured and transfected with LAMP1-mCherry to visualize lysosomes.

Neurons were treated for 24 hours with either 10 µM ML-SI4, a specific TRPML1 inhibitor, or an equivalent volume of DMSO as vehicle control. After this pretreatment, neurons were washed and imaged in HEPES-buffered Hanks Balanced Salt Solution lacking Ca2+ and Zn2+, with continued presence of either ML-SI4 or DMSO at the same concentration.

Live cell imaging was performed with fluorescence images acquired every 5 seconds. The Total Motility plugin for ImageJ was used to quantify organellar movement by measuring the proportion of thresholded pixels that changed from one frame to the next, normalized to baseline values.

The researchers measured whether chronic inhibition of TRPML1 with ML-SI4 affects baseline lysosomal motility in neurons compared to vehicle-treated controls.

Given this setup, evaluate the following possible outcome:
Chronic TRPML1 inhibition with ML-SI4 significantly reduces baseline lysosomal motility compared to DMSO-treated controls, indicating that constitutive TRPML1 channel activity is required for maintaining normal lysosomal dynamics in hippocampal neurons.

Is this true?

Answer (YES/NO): NO